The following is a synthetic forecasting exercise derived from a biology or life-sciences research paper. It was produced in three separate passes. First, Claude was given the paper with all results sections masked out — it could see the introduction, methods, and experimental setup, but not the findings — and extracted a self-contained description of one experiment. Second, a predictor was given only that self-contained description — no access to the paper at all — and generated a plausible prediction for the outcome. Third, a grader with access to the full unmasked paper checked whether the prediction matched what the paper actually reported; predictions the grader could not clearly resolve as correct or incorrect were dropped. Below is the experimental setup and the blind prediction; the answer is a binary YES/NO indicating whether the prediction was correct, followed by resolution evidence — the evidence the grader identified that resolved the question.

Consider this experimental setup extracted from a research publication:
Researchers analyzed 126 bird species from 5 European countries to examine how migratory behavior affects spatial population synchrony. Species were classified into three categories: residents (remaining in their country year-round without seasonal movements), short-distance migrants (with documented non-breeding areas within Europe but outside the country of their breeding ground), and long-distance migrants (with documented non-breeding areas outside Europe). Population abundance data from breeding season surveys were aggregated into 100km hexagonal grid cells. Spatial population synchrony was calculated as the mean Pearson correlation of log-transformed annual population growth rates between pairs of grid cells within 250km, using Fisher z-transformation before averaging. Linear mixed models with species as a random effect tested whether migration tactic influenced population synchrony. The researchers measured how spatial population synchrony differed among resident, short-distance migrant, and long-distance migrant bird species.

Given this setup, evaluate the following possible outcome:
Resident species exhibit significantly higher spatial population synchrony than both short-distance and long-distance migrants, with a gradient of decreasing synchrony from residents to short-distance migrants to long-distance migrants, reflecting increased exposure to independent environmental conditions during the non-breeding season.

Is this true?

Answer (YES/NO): NO